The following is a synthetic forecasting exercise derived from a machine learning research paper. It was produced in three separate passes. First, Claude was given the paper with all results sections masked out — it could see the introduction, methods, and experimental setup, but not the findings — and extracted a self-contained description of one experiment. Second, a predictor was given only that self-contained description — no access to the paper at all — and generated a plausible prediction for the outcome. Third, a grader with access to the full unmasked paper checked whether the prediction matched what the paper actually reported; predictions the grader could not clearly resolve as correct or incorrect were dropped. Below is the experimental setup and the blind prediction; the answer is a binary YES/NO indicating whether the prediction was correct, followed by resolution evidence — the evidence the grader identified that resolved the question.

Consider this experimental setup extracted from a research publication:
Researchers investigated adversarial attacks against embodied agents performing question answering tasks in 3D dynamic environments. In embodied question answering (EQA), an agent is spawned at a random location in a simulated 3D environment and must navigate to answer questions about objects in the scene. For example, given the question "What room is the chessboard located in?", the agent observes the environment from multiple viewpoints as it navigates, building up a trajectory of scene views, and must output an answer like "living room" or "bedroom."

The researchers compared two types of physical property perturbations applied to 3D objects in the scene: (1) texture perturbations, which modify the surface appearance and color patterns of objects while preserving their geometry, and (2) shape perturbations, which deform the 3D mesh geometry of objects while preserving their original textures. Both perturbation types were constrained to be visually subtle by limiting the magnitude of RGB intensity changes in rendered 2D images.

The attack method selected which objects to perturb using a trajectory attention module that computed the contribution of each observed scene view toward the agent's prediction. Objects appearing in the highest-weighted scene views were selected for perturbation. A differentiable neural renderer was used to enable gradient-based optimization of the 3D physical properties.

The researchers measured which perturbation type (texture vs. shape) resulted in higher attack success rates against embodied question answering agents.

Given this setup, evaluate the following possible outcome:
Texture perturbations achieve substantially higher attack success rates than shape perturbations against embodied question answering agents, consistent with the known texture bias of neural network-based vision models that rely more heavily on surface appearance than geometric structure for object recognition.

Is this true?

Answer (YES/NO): YES